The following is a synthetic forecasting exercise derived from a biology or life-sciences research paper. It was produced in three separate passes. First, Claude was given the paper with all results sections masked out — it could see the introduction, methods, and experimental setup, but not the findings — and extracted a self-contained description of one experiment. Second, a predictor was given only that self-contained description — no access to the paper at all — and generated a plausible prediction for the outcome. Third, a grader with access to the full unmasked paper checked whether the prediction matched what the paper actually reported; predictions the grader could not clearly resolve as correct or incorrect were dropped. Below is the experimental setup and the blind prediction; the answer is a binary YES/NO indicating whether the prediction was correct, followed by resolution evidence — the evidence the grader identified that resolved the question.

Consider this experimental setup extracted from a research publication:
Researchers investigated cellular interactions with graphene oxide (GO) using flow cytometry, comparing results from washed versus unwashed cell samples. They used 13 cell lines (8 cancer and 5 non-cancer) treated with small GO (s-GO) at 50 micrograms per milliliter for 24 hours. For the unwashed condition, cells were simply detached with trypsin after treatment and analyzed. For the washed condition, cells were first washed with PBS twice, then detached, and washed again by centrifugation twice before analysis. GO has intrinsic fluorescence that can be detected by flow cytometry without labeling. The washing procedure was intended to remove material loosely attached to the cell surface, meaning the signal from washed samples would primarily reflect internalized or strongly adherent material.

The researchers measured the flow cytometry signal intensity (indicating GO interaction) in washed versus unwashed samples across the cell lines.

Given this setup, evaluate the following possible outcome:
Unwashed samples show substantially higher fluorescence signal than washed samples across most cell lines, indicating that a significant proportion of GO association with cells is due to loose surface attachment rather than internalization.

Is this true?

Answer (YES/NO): YES